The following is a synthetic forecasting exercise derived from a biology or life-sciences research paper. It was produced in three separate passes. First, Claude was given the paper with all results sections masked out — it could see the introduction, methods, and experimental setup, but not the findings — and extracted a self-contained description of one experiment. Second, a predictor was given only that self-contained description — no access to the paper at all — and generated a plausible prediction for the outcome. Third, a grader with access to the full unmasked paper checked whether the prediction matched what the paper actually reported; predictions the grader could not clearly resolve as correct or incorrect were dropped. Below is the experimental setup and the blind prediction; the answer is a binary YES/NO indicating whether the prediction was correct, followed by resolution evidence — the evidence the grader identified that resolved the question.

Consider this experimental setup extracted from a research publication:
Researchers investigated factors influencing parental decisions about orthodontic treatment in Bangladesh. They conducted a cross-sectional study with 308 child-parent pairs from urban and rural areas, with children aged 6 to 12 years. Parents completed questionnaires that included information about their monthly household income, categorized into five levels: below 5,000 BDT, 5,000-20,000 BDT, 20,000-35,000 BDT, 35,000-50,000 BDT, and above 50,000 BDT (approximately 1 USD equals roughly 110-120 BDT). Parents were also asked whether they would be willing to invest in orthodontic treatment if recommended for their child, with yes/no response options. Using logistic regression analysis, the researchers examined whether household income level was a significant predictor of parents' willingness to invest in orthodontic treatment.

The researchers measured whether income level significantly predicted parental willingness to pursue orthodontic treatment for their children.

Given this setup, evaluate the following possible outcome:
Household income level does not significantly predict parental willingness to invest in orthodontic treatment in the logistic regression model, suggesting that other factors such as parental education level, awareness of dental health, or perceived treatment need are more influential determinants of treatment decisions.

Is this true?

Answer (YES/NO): NO